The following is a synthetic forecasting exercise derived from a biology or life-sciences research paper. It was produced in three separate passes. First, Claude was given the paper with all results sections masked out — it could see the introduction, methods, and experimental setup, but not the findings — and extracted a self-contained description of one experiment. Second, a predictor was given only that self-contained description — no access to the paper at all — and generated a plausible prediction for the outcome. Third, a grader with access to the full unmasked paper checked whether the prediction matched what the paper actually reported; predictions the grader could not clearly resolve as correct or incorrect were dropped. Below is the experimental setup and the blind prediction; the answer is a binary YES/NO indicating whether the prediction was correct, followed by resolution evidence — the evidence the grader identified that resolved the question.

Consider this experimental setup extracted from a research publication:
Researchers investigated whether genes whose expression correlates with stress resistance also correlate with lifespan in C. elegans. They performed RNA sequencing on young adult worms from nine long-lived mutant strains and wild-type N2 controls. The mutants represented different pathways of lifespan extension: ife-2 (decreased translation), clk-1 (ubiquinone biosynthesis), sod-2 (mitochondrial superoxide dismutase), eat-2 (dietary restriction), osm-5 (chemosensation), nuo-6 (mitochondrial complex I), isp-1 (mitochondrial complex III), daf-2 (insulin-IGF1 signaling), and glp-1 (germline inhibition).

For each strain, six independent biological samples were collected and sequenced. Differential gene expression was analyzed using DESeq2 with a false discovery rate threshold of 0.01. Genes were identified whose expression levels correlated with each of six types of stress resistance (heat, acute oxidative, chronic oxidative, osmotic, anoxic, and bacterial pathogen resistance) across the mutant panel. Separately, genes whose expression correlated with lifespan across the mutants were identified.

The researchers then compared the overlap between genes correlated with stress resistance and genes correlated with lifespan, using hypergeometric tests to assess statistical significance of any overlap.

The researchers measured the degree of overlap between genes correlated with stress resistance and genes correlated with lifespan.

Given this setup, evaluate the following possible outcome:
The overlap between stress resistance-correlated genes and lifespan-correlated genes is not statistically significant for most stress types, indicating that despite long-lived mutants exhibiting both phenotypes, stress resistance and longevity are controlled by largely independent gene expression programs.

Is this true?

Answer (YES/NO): NO